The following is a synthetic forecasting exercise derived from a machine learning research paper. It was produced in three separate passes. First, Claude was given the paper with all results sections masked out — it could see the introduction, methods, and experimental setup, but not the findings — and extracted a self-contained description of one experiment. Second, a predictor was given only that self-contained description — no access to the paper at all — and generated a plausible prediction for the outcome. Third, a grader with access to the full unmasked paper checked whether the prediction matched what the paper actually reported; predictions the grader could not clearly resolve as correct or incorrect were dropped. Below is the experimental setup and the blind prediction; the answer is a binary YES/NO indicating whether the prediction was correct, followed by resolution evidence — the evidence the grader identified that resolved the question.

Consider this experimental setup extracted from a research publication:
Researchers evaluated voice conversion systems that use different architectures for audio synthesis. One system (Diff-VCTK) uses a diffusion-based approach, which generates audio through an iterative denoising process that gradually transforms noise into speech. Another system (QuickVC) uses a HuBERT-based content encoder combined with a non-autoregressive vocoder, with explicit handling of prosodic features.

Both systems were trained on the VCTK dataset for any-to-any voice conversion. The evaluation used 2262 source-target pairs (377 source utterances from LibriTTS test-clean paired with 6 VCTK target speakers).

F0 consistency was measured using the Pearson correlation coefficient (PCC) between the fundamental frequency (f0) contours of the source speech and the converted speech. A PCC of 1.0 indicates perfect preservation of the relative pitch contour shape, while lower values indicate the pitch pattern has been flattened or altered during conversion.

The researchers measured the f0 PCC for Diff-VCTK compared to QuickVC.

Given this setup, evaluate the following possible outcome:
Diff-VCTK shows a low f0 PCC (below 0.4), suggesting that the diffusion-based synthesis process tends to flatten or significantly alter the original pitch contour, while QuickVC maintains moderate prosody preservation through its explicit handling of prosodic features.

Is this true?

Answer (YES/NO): NO